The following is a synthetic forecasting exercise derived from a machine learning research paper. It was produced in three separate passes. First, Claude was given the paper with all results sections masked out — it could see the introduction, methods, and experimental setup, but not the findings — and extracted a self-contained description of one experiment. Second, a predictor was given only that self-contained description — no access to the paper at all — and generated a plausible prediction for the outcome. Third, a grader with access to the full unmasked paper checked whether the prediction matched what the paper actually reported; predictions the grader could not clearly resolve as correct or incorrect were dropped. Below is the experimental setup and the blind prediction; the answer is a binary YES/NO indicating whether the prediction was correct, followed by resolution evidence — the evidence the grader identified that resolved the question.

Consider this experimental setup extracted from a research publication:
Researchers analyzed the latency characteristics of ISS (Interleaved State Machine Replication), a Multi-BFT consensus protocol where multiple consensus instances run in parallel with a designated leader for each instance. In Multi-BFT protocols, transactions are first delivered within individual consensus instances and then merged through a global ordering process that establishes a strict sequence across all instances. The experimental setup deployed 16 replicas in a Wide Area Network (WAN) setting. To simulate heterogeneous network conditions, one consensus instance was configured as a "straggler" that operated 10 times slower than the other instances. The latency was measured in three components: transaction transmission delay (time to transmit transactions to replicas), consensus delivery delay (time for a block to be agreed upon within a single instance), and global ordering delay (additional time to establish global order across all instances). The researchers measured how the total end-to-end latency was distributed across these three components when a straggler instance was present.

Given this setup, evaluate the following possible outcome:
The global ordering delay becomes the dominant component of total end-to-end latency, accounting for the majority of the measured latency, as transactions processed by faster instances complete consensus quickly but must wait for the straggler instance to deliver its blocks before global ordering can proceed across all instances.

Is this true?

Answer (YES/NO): YES